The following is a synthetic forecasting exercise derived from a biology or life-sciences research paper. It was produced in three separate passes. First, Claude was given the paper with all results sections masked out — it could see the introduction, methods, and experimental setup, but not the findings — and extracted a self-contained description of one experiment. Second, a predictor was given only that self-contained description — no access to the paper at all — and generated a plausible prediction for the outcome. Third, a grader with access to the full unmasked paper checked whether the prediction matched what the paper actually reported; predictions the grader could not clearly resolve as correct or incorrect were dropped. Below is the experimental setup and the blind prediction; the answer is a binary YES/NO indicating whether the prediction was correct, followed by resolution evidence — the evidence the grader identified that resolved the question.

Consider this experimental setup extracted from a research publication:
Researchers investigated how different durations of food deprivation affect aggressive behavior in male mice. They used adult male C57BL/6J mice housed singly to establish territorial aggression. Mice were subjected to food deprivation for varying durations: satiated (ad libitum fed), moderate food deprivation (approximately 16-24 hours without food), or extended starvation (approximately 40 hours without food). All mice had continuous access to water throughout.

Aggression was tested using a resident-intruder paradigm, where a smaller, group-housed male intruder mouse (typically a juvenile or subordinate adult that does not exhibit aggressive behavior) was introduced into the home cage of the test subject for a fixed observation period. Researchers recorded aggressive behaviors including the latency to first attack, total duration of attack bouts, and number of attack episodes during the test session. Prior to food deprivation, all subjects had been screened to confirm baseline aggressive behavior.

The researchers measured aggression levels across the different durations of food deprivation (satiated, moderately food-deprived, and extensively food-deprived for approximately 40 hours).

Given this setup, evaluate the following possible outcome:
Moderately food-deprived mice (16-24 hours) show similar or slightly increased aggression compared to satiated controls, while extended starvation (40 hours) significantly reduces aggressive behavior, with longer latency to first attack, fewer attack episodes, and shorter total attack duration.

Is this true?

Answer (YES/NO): NO